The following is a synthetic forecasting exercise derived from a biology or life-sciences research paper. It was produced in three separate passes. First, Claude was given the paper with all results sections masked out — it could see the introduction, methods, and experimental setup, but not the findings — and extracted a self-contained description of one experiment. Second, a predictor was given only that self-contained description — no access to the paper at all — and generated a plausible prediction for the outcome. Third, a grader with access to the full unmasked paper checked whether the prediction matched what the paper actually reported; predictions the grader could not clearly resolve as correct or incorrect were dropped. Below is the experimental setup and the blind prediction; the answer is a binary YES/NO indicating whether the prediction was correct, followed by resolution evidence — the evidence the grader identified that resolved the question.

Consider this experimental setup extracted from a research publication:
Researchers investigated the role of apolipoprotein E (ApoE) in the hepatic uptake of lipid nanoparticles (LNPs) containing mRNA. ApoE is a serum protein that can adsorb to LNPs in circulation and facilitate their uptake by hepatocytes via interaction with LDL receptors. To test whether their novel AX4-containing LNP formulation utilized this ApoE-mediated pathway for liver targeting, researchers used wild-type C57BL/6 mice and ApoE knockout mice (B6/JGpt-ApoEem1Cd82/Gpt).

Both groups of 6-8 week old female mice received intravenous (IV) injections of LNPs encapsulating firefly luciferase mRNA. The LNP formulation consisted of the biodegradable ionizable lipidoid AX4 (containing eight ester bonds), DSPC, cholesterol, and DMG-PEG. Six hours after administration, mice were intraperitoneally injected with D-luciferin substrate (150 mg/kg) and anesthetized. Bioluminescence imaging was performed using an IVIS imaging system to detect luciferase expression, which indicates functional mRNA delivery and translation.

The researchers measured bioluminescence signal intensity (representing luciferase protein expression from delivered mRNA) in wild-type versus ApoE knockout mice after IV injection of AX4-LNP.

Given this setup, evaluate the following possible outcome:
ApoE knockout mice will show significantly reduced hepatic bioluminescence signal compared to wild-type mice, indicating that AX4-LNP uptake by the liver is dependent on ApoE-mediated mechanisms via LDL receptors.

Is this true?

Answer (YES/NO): YES